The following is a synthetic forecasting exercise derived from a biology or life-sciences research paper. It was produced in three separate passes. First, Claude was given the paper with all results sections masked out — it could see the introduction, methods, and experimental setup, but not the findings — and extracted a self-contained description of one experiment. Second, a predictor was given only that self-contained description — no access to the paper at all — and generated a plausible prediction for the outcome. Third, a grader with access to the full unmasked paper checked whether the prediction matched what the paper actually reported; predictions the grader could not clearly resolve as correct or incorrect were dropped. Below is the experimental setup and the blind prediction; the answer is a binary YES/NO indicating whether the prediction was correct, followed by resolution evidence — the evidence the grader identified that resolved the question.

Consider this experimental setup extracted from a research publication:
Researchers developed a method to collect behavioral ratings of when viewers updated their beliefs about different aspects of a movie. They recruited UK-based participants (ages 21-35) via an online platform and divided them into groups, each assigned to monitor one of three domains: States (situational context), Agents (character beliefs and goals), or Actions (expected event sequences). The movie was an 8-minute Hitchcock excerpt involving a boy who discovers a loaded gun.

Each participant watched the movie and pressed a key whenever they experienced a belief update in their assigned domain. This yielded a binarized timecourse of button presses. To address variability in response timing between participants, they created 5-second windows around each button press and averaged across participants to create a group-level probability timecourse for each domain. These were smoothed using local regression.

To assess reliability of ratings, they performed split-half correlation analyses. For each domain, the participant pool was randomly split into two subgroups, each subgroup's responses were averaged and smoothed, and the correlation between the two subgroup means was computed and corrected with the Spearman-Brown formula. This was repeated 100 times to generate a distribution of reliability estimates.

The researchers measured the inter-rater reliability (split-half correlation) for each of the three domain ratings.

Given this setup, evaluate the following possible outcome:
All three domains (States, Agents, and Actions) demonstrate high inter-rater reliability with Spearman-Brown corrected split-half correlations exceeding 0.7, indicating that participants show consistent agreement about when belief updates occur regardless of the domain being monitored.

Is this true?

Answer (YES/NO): NO